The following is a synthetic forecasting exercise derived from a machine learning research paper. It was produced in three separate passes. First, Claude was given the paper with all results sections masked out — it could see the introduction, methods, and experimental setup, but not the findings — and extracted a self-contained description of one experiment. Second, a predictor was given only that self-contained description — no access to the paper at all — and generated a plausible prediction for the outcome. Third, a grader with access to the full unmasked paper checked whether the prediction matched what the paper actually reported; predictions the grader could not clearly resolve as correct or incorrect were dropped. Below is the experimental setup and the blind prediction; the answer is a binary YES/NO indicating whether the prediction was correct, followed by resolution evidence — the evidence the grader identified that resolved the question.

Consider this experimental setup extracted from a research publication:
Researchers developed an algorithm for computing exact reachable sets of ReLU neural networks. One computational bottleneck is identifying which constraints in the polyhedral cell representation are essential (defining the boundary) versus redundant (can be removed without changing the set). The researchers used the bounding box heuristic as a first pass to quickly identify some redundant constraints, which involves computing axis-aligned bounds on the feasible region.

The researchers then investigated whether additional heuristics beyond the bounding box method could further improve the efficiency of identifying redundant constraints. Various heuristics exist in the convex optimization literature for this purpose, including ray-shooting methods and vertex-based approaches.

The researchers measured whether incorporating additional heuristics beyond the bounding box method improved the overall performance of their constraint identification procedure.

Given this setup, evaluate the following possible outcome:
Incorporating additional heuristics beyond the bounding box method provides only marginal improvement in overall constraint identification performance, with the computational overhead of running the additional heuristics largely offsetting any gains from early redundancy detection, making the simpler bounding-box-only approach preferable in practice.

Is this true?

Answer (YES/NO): NO